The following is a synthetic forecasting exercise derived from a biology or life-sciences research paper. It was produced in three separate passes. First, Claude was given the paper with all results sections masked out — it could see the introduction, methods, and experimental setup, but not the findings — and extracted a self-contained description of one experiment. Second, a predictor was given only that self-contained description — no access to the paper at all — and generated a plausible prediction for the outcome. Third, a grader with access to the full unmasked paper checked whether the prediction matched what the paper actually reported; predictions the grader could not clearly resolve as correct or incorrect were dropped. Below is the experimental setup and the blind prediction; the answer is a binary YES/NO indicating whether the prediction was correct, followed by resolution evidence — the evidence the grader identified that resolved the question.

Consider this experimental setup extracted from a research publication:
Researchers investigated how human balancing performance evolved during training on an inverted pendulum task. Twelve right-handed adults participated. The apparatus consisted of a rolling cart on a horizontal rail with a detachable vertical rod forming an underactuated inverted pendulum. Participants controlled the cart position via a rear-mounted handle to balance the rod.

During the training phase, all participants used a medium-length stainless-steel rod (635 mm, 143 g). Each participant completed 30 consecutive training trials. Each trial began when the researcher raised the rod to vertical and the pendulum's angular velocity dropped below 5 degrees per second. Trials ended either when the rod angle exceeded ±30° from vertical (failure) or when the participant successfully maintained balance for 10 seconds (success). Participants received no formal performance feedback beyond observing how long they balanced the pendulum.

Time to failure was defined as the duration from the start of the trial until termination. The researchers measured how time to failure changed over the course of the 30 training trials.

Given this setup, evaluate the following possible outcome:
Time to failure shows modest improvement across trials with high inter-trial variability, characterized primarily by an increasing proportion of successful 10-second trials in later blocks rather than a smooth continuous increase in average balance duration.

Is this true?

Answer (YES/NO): NO